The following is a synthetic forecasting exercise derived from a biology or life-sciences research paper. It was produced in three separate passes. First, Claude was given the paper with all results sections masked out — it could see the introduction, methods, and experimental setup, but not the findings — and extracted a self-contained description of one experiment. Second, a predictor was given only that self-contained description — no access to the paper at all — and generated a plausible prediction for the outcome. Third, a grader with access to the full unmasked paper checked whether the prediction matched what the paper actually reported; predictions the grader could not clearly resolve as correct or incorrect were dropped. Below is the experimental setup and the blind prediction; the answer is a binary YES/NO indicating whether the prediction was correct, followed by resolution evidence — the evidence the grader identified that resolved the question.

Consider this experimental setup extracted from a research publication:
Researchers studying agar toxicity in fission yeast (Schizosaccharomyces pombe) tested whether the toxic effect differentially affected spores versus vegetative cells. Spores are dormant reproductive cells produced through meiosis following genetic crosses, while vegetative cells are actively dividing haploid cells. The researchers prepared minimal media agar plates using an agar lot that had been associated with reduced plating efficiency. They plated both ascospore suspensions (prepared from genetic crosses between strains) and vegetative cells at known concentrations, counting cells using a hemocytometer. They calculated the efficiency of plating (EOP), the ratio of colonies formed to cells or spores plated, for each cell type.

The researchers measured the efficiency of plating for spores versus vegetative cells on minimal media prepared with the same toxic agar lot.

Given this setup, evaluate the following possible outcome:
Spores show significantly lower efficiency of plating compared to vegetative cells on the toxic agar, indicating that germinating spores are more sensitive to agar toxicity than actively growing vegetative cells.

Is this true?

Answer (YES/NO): NO